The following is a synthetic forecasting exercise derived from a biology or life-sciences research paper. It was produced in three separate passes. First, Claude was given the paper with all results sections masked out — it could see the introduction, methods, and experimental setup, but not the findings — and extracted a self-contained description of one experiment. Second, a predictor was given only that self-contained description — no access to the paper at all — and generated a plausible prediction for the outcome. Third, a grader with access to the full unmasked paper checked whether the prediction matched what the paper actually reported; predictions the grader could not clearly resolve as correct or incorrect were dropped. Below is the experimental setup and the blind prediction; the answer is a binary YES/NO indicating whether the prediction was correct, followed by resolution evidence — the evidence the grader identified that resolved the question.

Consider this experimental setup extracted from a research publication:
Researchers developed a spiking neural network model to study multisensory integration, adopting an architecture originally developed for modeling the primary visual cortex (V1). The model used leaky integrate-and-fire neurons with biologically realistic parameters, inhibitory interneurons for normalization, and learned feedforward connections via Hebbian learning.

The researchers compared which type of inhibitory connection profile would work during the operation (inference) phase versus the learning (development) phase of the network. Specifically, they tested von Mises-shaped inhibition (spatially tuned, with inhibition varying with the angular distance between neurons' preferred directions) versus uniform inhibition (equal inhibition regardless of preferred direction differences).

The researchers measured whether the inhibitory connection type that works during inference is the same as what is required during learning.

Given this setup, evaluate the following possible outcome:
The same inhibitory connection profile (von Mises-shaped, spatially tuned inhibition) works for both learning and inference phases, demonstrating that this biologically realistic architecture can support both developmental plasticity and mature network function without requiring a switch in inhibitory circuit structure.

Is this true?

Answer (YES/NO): NO